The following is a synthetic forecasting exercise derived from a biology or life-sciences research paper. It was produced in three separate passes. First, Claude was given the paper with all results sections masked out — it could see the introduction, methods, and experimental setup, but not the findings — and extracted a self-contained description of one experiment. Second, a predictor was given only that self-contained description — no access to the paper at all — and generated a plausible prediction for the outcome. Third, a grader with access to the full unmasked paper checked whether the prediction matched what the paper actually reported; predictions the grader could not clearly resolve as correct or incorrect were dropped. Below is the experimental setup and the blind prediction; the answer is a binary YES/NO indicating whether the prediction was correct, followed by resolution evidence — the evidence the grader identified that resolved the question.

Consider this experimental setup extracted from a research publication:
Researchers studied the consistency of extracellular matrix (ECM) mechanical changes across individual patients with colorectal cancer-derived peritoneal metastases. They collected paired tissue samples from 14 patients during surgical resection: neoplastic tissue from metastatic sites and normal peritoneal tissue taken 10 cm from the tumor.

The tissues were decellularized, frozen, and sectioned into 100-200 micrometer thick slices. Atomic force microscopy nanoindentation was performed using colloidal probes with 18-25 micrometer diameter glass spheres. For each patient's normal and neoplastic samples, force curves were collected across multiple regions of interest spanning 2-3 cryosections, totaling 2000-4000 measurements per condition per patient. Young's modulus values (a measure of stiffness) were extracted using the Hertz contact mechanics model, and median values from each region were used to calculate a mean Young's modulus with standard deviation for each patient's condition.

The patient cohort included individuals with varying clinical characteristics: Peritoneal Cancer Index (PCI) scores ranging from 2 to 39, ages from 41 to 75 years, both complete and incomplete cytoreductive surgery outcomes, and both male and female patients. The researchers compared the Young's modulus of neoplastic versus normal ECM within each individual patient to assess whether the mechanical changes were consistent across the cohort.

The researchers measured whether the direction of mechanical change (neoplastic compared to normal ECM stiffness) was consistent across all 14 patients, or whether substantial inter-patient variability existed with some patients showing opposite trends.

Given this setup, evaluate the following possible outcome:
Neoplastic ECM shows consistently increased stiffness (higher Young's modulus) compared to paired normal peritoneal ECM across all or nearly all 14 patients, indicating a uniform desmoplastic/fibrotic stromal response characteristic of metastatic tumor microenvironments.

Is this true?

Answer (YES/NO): NO